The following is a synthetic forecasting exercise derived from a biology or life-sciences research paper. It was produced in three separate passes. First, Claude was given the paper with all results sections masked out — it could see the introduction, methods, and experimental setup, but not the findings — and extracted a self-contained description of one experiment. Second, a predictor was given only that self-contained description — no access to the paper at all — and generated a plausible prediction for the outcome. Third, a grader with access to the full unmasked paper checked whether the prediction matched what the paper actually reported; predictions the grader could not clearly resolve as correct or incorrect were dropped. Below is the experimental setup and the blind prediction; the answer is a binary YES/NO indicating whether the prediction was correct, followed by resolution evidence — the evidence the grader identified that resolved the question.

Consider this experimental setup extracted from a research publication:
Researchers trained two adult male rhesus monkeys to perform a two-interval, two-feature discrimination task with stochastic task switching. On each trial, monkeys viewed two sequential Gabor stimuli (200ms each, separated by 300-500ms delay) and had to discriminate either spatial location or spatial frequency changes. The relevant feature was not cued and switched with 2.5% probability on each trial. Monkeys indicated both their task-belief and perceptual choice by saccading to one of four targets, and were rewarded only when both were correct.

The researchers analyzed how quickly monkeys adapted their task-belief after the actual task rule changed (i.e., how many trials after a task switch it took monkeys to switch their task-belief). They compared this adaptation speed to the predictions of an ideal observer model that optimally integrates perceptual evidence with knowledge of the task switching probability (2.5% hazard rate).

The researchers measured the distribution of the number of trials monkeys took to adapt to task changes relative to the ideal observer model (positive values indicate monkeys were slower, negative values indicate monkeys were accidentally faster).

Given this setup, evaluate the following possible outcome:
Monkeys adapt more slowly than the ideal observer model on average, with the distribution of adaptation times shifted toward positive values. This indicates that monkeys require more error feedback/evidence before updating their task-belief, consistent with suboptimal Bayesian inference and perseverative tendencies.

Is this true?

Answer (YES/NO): YES